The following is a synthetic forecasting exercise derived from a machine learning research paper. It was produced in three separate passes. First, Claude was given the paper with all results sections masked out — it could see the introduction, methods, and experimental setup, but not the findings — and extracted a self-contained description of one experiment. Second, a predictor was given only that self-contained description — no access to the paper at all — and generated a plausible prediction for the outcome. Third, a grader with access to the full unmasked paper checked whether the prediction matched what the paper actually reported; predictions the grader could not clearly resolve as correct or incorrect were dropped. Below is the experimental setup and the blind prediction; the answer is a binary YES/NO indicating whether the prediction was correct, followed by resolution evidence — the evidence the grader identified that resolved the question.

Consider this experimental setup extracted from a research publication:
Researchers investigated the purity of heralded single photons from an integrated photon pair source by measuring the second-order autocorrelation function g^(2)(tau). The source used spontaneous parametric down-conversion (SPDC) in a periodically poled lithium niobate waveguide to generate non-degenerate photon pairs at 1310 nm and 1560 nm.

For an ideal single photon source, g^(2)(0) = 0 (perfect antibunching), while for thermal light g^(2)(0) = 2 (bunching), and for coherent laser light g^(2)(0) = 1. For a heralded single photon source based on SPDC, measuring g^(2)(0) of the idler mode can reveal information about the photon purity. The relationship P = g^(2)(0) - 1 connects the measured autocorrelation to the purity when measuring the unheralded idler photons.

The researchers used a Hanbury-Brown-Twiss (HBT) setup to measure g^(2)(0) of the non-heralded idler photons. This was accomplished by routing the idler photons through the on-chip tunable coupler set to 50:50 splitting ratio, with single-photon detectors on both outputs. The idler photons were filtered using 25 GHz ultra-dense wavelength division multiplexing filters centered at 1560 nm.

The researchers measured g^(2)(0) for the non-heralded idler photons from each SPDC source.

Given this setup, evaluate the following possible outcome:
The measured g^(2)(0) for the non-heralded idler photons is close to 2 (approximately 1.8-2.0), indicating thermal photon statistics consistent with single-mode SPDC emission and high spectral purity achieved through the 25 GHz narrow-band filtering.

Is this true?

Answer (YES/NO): YES